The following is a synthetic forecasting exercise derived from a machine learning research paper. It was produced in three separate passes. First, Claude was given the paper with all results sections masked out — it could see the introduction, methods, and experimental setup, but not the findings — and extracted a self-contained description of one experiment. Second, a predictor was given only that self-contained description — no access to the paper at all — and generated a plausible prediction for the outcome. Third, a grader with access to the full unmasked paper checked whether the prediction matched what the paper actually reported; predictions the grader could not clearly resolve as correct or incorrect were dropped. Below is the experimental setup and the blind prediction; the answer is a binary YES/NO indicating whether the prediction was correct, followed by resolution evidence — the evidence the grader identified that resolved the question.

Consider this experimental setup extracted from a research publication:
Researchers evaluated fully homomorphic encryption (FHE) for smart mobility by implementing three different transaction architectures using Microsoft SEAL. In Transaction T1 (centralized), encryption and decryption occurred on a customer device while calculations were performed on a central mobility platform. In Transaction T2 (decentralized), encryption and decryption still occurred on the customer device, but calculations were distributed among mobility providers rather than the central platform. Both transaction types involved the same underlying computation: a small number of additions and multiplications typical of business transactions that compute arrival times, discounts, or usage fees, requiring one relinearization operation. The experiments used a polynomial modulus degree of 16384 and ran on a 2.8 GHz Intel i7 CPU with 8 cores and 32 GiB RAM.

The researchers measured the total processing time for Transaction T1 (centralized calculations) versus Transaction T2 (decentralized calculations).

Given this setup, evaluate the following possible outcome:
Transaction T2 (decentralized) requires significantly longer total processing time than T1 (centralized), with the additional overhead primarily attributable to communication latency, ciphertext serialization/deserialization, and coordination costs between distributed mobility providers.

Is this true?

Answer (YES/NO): NO